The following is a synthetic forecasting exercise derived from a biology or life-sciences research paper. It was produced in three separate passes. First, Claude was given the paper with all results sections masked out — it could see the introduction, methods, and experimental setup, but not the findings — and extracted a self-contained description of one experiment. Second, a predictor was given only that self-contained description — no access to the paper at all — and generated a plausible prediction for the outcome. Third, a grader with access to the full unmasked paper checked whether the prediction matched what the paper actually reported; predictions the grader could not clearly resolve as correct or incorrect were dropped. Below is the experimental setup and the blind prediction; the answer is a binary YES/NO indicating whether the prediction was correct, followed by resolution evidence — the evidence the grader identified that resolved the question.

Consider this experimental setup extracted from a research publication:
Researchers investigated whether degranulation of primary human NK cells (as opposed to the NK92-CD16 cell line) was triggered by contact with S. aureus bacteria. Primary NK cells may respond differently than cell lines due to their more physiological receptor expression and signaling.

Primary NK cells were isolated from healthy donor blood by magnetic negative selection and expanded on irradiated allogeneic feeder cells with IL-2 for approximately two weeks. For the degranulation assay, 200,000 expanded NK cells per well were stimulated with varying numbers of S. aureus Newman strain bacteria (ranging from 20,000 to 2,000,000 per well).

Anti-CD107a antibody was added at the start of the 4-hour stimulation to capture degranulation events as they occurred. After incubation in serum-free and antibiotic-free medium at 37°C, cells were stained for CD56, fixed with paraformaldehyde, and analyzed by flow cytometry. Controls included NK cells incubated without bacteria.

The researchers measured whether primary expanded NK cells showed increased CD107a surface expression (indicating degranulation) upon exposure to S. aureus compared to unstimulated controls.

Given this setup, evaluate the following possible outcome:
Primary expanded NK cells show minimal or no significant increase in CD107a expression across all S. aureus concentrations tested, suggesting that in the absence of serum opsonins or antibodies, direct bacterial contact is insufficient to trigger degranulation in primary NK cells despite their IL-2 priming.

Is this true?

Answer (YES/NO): NO